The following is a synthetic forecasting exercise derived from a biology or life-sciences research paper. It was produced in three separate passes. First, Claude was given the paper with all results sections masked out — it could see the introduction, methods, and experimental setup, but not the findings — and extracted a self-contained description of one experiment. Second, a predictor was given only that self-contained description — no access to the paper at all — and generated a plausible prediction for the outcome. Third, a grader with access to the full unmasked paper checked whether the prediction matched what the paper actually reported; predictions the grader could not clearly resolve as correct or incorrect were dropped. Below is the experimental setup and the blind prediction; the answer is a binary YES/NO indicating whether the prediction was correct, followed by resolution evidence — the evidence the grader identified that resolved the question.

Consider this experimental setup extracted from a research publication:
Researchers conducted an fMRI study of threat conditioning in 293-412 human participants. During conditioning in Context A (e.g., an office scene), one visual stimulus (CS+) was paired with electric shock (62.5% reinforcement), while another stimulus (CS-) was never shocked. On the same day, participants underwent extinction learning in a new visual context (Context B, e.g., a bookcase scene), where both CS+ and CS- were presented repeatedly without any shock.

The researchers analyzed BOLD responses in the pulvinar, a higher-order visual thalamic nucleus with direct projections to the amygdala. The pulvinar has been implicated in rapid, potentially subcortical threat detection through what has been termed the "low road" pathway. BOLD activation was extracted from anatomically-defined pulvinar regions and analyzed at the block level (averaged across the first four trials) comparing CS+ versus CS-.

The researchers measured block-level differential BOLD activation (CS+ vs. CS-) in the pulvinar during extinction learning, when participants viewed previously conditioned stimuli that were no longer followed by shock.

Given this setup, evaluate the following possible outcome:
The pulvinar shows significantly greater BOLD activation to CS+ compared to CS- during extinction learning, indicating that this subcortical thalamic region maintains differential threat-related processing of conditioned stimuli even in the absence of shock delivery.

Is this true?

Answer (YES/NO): YES